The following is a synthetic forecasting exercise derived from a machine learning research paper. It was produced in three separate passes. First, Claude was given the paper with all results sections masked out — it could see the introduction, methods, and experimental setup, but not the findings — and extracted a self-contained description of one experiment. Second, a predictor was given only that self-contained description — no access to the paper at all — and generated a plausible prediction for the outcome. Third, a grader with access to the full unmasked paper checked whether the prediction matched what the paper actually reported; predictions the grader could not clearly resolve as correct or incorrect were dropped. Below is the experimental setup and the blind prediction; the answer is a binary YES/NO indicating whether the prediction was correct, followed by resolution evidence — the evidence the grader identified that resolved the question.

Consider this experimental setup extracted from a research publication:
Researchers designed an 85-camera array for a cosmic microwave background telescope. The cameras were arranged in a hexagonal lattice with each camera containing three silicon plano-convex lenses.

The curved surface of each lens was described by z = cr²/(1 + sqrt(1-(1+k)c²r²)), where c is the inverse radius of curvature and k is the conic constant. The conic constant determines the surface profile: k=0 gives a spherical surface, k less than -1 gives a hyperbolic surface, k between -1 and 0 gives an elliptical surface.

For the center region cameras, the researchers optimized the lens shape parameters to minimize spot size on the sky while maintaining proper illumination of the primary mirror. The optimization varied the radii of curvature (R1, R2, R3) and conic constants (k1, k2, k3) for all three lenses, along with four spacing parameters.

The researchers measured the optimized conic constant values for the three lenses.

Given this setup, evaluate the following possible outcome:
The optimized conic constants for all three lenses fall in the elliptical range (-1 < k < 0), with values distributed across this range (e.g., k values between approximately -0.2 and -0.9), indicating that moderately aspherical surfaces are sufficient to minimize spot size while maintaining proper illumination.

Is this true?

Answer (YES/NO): NO